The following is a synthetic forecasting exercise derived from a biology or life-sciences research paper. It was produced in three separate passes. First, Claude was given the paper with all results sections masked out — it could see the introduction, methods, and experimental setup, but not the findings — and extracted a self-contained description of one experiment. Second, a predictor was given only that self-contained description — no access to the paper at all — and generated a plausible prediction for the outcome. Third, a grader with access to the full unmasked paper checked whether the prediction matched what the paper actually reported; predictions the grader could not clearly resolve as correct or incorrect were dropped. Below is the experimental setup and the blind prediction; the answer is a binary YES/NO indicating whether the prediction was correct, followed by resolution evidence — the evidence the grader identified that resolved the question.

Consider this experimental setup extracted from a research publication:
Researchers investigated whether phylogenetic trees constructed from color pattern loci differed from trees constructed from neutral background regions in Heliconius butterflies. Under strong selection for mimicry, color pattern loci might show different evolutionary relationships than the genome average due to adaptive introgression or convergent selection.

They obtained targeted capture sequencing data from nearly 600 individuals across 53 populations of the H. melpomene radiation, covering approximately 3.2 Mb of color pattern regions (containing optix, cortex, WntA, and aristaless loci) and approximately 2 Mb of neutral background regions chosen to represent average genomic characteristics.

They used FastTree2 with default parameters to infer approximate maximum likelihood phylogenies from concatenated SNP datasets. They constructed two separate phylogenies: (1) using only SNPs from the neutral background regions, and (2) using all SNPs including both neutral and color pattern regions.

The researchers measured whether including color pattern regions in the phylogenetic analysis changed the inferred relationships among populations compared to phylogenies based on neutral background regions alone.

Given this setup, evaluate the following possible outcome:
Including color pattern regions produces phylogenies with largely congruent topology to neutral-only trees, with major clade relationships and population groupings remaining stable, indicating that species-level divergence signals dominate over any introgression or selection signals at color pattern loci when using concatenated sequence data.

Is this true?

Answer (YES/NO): NO